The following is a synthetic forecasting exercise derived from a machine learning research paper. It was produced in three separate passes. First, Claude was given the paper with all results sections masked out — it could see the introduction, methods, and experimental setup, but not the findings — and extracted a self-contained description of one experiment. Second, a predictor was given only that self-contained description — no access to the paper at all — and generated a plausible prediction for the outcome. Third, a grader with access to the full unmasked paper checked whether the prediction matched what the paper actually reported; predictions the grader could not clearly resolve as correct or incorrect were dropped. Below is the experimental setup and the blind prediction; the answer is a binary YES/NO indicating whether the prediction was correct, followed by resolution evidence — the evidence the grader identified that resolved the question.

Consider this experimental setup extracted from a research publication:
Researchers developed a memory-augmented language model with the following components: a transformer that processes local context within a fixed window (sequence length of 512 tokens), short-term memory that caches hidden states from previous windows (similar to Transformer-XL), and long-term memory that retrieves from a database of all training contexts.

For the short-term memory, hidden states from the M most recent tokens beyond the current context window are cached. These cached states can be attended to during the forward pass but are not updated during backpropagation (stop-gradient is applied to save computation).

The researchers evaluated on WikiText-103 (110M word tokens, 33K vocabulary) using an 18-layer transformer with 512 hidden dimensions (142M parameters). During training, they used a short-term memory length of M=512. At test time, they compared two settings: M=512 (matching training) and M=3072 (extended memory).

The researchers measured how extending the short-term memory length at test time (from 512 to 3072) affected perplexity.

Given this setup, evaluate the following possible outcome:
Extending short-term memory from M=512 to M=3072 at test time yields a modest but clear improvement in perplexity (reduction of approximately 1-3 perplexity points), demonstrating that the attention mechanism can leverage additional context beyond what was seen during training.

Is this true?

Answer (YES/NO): NO